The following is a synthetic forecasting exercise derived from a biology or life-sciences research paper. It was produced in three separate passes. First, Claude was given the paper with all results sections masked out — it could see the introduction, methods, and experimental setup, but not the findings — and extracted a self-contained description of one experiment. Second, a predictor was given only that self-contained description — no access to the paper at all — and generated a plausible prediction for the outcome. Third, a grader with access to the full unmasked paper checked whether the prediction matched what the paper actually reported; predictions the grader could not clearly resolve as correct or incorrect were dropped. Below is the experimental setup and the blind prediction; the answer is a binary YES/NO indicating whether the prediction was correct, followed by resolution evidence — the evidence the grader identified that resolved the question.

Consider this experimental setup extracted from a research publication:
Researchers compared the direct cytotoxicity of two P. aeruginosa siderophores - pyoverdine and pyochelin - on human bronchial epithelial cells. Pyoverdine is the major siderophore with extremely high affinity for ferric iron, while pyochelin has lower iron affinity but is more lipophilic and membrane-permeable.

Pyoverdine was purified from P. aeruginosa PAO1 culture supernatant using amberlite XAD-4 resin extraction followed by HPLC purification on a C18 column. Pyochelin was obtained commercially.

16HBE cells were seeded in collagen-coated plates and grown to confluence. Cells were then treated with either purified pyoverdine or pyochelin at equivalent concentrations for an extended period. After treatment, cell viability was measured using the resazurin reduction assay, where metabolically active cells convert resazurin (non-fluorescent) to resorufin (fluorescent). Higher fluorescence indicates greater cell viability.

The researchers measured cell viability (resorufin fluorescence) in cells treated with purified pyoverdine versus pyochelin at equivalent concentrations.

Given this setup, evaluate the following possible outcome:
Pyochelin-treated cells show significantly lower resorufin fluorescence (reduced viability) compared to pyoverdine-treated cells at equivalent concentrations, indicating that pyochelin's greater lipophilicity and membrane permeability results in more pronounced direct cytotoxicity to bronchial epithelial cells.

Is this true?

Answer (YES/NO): YES